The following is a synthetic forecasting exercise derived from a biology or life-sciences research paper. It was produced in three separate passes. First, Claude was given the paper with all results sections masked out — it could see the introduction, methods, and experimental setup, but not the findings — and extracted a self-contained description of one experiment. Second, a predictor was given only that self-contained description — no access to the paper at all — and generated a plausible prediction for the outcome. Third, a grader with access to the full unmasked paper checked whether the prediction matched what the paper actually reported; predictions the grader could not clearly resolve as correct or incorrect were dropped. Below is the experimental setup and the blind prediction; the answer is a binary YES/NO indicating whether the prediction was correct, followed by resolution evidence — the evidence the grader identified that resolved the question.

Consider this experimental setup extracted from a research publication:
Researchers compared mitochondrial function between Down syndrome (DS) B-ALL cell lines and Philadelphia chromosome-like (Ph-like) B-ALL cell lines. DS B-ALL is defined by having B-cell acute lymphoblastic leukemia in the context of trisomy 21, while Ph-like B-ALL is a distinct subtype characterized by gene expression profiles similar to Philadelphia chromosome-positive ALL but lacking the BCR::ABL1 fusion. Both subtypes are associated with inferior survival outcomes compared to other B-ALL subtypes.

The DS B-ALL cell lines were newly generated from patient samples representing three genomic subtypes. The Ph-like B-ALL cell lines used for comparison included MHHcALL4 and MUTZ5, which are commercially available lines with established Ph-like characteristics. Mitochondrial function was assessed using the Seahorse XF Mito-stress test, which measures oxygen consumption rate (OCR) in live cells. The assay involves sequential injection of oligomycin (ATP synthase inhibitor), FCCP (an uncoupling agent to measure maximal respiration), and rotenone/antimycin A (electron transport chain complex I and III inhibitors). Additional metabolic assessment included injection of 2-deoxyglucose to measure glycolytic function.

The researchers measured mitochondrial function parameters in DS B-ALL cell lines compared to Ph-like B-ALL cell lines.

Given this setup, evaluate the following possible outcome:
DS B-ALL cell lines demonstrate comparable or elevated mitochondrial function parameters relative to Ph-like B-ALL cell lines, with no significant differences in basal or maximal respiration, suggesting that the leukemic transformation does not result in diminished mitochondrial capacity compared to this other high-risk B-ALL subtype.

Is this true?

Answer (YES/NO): YES